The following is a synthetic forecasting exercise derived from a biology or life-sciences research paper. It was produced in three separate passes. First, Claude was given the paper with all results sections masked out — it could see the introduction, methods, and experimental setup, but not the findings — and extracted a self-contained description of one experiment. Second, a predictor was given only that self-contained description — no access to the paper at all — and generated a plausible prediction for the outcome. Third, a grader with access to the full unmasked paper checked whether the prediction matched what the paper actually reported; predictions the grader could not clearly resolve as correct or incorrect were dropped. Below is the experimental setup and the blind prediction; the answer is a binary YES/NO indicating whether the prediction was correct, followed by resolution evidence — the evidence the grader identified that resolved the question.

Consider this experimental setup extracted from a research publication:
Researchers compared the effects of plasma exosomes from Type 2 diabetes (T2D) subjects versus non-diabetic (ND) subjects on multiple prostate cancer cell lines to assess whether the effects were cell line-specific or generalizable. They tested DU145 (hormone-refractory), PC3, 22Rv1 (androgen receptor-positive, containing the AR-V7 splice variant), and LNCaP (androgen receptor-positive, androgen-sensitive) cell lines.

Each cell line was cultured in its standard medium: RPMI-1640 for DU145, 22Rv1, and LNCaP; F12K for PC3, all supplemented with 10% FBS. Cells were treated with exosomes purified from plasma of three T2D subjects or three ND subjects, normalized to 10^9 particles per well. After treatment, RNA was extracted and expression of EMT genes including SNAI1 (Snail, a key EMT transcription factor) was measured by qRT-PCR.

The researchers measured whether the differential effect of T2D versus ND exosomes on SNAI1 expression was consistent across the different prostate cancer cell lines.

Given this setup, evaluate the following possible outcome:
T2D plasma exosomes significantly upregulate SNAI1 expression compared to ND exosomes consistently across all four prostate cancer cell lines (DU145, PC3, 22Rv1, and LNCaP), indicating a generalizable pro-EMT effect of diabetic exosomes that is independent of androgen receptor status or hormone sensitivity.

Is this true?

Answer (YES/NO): NO